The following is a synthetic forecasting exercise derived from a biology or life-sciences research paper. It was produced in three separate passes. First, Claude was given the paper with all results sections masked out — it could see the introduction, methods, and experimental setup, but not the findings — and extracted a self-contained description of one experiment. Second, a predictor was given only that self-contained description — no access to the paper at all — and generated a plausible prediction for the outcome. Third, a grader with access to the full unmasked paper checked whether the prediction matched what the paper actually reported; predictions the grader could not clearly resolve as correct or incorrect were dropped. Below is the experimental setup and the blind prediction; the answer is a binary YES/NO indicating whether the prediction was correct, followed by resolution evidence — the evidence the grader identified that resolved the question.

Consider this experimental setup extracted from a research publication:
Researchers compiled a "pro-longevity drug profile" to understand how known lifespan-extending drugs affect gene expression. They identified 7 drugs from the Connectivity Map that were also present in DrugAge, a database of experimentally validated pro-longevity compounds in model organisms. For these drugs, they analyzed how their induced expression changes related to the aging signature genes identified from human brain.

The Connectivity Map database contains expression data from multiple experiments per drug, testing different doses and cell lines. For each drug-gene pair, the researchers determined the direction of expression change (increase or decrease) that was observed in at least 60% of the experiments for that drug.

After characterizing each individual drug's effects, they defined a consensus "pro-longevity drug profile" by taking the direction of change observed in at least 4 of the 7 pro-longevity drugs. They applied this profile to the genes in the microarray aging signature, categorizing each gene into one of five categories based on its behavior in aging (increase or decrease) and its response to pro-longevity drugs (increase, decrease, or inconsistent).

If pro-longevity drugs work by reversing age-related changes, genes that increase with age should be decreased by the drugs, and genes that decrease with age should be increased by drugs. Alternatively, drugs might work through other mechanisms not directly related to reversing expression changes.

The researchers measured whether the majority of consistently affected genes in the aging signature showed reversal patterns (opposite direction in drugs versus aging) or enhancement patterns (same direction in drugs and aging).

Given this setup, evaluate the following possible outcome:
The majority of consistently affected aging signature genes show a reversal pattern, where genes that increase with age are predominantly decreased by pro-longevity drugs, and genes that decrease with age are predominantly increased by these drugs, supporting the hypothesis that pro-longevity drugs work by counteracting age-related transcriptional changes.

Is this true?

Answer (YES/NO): NO